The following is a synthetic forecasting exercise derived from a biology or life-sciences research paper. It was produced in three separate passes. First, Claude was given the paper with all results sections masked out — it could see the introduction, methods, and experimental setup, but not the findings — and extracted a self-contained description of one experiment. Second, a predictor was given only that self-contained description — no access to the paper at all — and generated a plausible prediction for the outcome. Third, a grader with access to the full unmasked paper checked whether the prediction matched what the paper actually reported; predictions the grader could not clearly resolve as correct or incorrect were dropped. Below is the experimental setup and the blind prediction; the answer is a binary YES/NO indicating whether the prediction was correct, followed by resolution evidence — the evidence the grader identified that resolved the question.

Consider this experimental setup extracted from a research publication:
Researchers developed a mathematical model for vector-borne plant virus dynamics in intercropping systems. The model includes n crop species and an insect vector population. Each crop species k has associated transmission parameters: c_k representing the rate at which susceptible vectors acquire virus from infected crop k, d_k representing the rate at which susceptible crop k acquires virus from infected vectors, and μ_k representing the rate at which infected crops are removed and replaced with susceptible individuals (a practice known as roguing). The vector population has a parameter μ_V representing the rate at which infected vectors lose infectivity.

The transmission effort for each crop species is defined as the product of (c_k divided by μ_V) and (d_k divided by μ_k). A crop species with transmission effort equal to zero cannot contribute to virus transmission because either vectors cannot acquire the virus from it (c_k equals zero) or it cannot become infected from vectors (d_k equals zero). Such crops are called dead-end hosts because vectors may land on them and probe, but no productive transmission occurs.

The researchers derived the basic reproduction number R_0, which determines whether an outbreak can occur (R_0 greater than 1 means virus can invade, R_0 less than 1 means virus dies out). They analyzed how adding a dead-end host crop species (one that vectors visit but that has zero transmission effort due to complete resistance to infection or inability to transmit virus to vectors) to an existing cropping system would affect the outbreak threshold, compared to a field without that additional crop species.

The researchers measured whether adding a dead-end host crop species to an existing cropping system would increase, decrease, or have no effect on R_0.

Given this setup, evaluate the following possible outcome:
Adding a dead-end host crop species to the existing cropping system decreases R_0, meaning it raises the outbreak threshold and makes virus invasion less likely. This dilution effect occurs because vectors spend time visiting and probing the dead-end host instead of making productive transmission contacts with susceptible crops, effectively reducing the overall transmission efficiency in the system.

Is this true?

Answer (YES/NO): YES